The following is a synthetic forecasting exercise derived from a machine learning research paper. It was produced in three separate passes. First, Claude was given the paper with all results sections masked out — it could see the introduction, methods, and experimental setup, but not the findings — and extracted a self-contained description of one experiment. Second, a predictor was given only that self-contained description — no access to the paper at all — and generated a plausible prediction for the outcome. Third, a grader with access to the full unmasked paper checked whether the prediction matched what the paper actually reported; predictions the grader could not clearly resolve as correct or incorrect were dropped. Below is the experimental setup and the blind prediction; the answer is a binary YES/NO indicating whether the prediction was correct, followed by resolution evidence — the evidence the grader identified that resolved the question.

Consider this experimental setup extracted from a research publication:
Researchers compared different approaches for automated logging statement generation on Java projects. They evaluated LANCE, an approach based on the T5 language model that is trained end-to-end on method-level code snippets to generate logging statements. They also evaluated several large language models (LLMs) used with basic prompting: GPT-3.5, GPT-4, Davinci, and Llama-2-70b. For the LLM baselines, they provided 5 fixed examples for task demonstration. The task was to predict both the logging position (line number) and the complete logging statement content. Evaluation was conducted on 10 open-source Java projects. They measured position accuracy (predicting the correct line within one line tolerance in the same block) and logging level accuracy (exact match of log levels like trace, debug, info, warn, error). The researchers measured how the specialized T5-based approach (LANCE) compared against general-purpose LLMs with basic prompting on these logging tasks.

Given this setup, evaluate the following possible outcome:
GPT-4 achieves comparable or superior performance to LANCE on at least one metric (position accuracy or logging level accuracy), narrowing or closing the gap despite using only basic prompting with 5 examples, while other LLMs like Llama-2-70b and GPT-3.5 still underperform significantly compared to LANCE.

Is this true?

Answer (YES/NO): YES